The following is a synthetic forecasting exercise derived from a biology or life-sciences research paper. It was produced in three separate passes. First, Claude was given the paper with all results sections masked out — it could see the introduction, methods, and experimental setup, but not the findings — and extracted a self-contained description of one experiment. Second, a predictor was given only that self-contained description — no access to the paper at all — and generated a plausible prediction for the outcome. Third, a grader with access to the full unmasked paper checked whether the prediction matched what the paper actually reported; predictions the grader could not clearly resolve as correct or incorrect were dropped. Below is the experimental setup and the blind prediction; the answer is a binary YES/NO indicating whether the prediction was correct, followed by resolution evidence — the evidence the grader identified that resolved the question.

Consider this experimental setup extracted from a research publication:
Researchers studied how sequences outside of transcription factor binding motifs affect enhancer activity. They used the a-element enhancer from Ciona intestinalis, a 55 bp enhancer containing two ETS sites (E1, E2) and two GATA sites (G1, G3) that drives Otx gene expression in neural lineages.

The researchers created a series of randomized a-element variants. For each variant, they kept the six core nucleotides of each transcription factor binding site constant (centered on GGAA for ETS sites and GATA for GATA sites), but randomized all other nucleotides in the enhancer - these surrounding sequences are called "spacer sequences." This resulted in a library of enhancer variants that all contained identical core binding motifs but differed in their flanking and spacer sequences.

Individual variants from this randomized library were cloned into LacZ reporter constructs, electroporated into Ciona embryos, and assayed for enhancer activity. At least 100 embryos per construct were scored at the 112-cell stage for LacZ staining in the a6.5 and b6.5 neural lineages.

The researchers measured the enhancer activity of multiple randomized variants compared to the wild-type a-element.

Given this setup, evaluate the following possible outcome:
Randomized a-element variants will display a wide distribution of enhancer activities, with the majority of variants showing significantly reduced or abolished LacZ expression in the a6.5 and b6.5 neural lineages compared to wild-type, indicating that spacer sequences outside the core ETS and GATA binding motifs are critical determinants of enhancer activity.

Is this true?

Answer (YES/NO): NO